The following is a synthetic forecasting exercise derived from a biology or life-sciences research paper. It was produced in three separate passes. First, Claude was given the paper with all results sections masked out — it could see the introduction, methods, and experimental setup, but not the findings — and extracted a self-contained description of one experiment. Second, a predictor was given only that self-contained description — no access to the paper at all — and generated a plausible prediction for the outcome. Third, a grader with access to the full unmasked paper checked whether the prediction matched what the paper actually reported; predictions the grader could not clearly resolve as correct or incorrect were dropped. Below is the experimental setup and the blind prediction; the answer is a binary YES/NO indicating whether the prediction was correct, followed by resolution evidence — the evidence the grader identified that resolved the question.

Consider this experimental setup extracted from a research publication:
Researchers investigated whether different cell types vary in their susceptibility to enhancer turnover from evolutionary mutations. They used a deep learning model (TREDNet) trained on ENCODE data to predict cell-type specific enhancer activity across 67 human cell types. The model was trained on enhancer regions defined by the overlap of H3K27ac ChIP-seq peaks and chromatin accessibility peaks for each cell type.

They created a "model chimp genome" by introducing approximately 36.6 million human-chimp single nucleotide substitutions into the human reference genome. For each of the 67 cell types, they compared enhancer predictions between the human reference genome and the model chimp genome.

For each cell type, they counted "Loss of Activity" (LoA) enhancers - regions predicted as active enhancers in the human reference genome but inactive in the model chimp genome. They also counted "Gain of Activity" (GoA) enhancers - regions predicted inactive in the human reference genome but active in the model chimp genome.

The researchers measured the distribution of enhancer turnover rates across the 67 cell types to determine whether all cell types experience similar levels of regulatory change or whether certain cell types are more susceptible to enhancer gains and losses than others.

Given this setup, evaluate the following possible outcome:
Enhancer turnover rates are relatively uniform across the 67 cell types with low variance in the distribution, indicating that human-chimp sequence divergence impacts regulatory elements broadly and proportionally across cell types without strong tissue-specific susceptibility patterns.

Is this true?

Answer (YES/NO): NO